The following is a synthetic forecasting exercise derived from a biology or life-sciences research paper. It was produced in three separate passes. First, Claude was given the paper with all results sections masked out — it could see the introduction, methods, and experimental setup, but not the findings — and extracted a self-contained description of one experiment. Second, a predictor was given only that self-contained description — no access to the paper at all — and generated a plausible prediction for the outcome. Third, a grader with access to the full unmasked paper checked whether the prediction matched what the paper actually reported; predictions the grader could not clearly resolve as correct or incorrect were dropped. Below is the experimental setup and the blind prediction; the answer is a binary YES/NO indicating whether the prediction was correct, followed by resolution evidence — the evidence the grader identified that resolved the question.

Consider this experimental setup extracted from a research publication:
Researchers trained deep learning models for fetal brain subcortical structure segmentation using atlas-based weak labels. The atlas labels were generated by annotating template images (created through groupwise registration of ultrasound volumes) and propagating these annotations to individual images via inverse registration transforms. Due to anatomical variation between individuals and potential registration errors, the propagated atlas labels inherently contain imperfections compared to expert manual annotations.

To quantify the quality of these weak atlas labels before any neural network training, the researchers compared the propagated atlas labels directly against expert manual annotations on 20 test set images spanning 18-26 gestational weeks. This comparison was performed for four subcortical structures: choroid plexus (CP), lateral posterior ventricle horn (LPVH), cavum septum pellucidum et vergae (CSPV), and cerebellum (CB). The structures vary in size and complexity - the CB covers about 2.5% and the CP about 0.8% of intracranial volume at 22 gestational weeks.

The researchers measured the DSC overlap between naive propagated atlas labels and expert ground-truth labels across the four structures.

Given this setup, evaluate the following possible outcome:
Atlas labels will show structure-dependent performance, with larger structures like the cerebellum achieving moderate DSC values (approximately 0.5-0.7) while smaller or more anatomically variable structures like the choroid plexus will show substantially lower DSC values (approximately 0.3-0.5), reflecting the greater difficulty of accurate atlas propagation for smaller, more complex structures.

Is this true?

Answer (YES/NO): NO